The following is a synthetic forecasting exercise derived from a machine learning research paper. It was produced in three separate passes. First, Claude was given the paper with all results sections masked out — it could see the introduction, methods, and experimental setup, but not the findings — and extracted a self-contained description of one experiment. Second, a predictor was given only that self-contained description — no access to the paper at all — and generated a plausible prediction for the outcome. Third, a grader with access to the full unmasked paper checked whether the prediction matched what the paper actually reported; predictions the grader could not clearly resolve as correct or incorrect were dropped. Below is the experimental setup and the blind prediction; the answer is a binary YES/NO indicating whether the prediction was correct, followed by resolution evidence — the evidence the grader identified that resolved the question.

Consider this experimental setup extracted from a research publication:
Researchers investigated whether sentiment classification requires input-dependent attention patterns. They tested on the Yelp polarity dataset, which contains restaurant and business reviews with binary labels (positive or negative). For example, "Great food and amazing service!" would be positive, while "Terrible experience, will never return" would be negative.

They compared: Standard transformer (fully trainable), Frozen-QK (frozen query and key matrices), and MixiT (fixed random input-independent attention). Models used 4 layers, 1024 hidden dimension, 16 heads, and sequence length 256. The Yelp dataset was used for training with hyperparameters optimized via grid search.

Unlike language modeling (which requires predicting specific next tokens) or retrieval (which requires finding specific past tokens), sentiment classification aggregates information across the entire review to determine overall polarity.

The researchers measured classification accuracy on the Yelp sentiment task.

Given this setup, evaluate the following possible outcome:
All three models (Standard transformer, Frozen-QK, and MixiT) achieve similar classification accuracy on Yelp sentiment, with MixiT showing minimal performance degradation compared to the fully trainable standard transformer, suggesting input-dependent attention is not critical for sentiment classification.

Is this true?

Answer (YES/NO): NO